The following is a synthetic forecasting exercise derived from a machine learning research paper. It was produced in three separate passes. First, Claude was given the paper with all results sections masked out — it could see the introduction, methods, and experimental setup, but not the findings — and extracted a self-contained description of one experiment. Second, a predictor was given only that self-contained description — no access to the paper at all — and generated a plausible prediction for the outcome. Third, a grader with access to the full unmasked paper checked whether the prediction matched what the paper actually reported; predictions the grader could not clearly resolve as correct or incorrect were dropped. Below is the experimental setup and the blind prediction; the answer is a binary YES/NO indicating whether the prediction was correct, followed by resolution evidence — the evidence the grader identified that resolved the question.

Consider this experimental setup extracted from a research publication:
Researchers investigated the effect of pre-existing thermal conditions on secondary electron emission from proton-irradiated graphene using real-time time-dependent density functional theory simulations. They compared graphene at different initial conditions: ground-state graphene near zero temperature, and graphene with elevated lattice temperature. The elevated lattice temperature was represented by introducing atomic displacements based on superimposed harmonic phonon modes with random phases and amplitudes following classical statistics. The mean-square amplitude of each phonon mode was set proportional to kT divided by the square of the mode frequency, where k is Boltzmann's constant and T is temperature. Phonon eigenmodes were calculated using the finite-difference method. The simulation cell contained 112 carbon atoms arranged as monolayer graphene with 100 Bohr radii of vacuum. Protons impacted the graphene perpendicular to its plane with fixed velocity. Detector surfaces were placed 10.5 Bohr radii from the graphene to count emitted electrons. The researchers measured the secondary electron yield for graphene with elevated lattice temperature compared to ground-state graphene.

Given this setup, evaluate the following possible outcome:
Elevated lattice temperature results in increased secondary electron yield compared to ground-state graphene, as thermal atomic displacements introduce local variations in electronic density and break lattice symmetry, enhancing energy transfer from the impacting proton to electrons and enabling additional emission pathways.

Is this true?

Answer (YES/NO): YES